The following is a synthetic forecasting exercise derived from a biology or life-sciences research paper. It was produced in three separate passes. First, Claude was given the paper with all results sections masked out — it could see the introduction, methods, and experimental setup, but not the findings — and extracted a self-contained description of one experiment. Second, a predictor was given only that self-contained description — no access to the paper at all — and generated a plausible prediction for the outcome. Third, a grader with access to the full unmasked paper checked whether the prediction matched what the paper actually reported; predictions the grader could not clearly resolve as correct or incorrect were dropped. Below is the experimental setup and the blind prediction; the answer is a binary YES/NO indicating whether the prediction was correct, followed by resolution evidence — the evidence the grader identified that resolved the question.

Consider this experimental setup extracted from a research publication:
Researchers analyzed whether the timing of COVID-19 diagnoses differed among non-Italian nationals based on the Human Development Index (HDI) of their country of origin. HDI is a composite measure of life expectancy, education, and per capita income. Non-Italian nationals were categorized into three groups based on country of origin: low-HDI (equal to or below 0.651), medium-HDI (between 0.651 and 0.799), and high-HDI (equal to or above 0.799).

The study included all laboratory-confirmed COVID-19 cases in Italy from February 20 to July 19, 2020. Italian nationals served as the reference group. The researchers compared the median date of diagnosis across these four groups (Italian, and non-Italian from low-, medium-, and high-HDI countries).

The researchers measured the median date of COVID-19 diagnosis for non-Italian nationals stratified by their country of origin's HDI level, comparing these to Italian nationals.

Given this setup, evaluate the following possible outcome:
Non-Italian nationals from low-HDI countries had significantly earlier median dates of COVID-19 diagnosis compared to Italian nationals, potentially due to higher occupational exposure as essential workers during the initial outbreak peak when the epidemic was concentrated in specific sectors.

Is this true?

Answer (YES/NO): NO